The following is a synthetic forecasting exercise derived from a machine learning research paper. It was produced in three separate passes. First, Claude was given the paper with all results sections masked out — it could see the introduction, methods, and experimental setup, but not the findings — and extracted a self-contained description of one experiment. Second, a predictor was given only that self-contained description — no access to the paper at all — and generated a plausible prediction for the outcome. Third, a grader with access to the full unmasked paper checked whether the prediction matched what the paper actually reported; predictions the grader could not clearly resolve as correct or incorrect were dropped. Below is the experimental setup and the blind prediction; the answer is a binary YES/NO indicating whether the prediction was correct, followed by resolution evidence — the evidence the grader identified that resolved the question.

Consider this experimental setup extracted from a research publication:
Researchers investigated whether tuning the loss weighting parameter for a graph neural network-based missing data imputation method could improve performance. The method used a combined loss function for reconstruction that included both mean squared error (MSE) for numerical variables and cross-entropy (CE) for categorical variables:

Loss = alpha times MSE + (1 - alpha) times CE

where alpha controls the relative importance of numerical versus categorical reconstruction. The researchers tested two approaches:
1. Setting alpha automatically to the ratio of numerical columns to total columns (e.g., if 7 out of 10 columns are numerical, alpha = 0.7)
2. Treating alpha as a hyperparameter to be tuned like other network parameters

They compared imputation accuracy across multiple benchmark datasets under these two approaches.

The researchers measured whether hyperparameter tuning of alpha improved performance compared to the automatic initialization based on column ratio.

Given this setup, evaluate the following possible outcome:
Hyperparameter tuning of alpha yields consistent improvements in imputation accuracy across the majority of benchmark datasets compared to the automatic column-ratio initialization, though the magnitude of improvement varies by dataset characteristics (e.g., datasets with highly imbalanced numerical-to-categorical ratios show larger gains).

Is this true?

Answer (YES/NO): NO